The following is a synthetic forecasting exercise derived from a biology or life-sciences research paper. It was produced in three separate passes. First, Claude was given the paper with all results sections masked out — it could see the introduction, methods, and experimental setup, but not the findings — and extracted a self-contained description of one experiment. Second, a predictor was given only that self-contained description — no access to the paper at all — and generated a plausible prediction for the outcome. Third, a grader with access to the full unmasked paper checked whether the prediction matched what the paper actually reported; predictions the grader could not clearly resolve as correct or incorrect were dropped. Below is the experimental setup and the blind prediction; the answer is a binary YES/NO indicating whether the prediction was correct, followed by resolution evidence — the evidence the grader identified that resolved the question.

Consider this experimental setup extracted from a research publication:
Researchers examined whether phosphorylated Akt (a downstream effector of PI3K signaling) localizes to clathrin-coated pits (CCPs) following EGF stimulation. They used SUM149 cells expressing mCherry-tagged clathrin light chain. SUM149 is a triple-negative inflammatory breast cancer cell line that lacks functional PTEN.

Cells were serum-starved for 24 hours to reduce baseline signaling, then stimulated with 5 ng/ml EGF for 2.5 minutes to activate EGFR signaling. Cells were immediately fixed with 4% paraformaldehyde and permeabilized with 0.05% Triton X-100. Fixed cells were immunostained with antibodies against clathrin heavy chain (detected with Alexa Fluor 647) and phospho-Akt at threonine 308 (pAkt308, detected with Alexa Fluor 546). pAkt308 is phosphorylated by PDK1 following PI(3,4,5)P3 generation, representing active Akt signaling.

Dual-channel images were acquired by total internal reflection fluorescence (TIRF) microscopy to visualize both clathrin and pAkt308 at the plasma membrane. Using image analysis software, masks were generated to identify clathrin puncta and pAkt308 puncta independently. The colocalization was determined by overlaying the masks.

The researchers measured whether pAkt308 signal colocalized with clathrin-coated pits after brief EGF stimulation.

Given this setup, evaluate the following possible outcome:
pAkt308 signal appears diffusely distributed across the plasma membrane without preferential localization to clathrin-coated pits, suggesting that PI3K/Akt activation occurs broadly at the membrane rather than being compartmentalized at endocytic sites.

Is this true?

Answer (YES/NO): NO